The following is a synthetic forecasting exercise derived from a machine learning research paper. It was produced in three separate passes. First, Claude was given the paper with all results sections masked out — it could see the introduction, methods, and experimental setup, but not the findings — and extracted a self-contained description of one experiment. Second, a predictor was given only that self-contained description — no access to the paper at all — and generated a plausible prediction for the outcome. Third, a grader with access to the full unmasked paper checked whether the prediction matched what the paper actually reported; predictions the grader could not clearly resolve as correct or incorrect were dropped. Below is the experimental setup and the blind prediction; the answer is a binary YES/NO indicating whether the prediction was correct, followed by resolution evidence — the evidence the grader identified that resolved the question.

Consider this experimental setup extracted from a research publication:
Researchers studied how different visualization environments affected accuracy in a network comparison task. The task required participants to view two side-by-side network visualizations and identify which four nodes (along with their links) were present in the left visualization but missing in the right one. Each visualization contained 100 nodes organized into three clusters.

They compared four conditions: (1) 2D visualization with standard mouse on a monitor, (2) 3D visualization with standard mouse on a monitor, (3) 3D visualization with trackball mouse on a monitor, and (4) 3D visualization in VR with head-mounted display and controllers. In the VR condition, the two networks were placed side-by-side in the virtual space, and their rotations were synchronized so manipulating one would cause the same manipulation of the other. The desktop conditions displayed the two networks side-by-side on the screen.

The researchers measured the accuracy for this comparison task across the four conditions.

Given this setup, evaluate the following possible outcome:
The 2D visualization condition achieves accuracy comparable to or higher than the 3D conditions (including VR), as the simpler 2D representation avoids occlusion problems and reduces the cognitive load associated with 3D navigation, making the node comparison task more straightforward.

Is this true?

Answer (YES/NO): YES